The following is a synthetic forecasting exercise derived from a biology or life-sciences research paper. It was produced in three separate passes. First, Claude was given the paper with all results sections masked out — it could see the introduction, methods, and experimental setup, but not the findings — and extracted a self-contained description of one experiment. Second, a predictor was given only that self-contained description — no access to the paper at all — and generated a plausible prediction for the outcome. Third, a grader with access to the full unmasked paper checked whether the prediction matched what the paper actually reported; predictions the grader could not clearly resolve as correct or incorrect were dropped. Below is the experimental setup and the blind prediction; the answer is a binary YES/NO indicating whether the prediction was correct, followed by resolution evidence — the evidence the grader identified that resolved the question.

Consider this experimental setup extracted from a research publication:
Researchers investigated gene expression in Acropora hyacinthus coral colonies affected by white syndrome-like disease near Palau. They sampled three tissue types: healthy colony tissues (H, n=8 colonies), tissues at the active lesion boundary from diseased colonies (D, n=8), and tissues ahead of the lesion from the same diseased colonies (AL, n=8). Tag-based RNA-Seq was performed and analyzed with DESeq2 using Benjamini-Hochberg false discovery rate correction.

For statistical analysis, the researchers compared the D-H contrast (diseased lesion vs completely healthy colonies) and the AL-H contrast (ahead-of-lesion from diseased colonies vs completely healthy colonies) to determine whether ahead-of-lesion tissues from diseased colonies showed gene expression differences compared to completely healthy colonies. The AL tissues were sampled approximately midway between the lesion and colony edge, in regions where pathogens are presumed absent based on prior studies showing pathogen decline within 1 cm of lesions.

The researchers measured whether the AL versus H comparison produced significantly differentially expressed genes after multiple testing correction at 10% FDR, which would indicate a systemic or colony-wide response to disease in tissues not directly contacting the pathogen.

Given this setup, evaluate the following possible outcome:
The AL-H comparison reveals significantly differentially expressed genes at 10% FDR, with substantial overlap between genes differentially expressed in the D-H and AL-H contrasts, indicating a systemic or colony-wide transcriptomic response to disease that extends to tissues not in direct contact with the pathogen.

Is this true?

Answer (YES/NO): NO